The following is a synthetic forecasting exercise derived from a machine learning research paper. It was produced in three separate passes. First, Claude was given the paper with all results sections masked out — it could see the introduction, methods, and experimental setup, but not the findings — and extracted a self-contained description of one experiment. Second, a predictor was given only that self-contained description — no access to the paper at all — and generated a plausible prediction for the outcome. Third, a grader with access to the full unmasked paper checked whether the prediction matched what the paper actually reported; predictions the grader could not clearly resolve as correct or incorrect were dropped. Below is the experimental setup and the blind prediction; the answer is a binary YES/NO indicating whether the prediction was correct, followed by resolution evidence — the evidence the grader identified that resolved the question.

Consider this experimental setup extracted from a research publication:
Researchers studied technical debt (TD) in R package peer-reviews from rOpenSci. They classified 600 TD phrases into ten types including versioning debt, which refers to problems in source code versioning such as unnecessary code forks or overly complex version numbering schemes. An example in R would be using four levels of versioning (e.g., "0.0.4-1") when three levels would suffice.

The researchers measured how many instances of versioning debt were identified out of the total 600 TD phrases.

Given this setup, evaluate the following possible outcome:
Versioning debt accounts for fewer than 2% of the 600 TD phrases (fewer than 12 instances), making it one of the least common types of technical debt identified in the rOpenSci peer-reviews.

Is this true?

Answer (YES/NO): YES